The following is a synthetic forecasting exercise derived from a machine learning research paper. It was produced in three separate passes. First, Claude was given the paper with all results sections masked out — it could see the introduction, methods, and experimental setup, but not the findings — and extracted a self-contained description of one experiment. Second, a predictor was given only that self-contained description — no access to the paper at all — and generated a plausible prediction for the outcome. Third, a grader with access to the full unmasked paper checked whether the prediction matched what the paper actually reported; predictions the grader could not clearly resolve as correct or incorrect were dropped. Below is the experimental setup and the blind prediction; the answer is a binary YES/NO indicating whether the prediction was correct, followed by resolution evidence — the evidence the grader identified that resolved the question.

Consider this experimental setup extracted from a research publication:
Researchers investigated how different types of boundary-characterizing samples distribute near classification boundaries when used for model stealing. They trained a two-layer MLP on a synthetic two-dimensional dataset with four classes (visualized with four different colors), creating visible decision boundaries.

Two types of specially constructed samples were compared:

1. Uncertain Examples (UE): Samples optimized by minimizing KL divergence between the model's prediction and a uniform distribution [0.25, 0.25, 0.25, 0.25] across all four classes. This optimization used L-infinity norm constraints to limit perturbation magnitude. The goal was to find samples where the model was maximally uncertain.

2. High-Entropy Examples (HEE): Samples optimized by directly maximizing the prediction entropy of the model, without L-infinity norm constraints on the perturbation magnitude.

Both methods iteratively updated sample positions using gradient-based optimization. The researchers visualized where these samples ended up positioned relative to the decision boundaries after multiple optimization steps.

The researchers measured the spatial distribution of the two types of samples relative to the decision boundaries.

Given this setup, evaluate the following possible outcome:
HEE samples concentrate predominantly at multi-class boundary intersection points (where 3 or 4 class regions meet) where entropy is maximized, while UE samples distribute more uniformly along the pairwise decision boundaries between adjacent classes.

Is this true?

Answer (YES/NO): NO